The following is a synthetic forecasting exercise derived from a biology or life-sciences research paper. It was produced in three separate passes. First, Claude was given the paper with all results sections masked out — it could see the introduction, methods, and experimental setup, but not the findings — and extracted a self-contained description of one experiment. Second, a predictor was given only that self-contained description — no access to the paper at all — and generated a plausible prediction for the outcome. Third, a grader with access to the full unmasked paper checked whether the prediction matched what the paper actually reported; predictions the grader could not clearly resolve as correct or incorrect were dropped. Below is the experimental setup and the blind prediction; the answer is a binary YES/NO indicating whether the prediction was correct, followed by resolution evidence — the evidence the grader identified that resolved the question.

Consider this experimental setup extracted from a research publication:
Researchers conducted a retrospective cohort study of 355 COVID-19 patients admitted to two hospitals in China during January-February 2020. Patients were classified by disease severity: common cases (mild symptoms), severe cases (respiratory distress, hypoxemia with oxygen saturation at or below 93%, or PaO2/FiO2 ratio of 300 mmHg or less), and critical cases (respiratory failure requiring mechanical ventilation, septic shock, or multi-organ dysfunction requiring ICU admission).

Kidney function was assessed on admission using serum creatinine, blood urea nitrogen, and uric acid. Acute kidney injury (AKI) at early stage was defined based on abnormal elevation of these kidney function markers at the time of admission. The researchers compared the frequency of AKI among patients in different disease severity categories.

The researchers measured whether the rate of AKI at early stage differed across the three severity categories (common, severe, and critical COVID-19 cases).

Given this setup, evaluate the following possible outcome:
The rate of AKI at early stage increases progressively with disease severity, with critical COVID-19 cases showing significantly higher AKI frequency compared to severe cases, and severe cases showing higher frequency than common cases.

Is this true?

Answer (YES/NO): YES